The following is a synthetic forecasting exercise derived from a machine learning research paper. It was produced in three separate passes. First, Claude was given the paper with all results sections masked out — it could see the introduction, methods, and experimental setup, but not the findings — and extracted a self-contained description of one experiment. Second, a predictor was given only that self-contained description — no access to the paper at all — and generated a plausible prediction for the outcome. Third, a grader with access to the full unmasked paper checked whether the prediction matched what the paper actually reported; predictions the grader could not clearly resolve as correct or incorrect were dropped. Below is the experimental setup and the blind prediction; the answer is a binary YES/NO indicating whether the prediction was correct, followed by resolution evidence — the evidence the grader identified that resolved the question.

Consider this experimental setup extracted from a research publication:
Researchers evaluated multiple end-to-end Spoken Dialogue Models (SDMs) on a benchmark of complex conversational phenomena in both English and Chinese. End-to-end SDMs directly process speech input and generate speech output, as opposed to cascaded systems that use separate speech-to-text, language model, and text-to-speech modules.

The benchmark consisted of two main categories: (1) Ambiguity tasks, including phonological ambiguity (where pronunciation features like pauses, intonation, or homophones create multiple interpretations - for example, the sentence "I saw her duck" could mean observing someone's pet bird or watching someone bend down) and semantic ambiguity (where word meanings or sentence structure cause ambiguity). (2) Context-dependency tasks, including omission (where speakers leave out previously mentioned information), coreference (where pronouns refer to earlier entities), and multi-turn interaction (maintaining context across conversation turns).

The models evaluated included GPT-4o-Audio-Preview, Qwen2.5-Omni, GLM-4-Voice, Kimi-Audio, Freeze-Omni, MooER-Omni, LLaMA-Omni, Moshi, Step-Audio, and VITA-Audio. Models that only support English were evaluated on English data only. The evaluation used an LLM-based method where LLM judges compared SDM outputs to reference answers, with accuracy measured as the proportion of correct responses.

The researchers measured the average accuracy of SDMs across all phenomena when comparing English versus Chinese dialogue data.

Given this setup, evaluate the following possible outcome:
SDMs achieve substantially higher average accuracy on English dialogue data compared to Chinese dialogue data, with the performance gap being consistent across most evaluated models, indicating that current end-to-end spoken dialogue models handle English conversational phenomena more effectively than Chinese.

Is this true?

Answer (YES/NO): YES